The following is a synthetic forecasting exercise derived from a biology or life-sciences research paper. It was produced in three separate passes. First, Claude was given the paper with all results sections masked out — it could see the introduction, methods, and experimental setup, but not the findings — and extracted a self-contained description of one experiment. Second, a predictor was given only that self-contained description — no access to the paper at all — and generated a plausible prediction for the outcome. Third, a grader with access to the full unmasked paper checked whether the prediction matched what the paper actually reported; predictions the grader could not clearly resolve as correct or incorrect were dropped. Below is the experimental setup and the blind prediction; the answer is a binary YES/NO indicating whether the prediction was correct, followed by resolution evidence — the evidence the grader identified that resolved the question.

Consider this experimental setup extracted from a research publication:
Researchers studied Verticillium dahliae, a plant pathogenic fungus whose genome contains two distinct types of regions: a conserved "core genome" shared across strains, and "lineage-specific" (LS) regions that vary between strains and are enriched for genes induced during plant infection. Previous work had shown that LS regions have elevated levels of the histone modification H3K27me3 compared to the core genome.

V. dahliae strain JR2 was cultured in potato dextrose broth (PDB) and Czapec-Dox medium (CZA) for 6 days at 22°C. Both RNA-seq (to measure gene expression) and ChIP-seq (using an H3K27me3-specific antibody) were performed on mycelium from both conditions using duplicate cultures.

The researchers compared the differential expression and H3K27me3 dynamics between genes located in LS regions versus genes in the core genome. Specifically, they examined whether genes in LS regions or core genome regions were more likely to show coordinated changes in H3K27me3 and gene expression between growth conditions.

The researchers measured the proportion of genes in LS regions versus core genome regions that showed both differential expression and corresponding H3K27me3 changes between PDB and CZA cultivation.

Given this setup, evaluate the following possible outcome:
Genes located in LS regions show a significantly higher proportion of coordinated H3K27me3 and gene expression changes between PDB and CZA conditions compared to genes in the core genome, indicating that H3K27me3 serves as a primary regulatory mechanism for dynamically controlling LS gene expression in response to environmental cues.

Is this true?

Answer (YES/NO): NO